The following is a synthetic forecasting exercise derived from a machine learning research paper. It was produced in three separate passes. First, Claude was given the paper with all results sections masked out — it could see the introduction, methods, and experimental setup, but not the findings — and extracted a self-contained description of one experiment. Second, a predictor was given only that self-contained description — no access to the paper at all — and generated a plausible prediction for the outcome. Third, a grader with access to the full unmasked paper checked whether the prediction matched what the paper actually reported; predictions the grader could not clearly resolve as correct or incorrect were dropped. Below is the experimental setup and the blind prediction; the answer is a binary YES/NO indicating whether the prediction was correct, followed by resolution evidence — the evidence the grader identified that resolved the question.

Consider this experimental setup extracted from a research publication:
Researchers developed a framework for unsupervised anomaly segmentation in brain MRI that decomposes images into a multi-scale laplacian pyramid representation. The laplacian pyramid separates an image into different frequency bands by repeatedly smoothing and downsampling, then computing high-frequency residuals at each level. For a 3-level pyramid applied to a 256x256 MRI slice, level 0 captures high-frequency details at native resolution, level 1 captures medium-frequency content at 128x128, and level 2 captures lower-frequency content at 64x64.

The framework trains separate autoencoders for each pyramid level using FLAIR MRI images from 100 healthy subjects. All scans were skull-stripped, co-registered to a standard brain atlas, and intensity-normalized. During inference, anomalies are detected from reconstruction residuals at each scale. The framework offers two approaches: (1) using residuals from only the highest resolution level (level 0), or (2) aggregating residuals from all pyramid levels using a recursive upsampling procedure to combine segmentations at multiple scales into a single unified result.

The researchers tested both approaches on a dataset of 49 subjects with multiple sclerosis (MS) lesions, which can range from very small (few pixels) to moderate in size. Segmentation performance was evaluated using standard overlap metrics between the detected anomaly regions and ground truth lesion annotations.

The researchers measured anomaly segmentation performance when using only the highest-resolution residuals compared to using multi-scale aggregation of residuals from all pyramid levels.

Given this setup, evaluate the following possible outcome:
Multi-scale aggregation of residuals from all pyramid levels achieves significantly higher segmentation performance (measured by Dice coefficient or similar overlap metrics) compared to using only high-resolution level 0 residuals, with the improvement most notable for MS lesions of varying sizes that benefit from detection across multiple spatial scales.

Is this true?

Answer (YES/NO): YES